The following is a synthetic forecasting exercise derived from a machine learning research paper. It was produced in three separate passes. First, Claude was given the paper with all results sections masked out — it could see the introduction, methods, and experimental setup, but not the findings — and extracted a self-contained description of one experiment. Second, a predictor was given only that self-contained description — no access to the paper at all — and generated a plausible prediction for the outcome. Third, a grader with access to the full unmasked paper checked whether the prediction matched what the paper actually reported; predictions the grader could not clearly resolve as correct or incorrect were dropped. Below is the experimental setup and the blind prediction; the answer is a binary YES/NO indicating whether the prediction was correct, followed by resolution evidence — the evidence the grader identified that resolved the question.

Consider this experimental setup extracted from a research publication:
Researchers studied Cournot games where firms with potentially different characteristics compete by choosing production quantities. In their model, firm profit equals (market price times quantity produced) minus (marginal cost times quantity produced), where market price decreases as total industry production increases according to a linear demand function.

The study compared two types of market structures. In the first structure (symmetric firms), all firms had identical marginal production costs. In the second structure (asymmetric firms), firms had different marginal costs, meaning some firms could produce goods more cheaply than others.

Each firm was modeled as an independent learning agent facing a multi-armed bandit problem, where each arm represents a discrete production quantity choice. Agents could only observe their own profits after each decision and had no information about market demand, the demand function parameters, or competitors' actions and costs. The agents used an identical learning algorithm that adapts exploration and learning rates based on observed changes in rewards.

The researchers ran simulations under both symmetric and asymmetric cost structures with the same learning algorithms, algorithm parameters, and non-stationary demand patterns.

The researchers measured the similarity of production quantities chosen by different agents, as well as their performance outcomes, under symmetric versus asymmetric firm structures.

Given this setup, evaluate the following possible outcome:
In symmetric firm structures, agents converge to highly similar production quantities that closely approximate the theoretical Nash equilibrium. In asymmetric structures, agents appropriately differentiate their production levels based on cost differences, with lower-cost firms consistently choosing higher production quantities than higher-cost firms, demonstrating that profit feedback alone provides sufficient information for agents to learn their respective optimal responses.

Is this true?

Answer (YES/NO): NO